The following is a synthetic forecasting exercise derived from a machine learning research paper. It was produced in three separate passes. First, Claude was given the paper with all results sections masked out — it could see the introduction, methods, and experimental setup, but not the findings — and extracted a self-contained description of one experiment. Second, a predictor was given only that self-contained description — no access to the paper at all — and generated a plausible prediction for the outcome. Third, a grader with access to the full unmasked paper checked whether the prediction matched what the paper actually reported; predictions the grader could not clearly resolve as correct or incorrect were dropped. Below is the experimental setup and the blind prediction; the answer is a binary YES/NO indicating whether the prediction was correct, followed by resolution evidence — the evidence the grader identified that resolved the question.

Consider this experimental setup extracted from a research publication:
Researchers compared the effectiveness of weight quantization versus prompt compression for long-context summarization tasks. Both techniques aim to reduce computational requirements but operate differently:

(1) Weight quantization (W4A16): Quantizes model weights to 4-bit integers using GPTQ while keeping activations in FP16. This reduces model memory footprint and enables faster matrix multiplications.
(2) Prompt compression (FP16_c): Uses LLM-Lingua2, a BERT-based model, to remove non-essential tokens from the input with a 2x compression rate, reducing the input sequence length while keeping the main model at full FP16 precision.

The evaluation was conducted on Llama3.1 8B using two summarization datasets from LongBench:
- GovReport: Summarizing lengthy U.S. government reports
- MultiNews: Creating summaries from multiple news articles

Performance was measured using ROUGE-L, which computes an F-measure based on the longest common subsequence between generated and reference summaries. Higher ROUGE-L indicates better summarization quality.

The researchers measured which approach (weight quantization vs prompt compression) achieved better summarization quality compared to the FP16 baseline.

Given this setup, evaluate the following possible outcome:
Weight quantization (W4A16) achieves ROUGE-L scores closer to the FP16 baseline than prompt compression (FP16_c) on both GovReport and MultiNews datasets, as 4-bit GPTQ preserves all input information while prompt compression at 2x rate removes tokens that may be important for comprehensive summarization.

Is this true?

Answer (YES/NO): YES